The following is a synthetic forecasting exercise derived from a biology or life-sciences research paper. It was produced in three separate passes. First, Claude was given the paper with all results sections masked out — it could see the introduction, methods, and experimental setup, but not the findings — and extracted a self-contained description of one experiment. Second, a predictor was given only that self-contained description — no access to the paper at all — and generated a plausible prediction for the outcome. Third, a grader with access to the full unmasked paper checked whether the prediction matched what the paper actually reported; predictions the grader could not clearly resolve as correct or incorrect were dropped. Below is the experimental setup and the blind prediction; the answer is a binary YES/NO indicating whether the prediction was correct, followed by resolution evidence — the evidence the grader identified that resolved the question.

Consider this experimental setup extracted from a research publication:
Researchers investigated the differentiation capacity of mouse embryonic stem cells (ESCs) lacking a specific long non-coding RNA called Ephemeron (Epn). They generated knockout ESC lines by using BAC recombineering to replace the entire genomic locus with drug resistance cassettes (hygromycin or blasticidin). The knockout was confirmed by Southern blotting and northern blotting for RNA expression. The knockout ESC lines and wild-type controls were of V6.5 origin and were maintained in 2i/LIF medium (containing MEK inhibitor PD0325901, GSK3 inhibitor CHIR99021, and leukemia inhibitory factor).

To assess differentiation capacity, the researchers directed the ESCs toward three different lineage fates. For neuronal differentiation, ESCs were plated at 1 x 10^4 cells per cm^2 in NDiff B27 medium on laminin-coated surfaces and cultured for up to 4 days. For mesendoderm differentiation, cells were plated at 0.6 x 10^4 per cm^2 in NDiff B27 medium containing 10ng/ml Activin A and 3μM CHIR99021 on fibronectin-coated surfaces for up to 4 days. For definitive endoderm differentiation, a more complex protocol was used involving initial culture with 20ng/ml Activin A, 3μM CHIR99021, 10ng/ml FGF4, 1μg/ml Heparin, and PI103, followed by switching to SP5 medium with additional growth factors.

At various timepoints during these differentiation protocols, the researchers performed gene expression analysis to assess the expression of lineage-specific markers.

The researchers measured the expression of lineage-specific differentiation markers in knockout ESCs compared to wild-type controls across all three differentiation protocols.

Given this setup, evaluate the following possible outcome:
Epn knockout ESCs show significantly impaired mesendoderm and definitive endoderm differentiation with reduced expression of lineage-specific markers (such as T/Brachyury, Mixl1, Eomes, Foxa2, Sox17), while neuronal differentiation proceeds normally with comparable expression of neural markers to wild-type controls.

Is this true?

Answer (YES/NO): NO